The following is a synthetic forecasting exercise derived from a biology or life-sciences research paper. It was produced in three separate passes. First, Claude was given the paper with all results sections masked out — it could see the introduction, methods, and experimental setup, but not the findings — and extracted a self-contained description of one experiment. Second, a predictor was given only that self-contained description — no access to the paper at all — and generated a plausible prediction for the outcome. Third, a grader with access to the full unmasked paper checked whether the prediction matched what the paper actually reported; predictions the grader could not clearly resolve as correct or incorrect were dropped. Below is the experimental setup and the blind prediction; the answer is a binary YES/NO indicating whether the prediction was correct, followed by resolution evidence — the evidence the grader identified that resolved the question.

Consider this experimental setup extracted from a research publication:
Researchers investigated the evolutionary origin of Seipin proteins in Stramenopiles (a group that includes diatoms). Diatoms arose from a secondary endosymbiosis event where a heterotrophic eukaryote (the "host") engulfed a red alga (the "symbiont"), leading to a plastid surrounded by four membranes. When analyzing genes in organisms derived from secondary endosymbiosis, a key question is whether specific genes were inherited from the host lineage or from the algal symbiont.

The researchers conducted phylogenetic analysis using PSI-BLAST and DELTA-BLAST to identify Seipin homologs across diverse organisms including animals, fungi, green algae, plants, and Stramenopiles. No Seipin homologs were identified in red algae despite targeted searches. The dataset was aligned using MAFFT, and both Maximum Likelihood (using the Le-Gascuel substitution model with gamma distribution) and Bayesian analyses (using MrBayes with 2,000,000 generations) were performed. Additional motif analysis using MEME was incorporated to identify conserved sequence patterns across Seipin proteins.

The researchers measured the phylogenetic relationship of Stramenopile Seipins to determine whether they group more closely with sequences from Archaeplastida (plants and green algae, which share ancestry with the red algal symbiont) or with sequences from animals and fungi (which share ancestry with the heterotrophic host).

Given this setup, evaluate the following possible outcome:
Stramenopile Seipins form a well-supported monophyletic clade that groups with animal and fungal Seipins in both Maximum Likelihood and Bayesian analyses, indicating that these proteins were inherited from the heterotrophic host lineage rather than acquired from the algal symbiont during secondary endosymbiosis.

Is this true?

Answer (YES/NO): YES